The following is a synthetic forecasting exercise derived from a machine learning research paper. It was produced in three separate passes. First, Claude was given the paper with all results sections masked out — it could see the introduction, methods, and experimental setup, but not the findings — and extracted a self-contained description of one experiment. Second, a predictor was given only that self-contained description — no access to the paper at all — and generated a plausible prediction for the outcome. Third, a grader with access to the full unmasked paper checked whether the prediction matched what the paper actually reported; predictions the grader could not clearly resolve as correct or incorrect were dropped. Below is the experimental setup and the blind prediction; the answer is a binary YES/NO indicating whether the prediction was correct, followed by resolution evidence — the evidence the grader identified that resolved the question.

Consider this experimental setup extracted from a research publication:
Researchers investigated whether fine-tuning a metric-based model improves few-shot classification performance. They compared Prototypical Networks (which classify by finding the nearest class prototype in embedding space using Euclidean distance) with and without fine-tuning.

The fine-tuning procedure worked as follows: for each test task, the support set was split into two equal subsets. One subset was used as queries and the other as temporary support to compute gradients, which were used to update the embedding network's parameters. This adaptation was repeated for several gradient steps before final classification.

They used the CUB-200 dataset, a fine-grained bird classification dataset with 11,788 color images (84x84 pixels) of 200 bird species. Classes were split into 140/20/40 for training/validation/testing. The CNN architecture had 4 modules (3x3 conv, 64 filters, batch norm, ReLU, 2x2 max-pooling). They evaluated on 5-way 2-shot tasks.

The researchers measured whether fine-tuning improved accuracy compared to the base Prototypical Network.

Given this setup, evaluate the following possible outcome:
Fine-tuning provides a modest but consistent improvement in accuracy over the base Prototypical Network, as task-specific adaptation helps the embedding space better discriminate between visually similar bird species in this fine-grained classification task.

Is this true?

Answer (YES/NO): YES